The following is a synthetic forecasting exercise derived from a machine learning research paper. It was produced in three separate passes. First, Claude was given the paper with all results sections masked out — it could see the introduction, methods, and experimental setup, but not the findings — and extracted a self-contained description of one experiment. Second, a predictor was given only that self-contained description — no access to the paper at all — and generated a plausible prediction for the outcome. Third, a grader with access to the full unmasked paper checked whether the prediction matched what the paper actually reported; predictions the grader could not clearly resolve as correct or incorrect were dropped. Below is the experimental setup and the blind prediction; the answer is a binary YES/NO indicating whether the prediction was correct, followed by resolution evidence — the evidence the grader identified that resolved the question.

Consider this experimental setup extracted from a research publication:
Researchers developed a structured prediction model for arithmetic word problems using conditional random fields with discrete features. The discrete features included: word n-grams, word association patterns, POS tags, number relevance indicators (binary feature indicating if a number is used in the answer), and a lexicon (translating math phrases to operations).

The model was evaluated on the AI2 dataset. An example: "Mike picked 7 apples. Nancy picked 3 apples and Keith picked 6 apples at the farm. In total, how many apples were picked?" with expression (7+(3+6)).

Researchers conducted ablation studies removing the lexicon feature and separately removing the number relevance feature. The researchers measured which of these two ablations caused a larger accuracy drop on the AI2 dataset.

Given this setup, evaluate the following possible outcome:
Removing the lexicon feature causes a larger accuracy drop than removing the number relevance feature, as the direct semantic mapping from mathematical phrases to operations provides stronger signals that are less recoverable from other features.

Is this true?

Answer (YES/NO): NO